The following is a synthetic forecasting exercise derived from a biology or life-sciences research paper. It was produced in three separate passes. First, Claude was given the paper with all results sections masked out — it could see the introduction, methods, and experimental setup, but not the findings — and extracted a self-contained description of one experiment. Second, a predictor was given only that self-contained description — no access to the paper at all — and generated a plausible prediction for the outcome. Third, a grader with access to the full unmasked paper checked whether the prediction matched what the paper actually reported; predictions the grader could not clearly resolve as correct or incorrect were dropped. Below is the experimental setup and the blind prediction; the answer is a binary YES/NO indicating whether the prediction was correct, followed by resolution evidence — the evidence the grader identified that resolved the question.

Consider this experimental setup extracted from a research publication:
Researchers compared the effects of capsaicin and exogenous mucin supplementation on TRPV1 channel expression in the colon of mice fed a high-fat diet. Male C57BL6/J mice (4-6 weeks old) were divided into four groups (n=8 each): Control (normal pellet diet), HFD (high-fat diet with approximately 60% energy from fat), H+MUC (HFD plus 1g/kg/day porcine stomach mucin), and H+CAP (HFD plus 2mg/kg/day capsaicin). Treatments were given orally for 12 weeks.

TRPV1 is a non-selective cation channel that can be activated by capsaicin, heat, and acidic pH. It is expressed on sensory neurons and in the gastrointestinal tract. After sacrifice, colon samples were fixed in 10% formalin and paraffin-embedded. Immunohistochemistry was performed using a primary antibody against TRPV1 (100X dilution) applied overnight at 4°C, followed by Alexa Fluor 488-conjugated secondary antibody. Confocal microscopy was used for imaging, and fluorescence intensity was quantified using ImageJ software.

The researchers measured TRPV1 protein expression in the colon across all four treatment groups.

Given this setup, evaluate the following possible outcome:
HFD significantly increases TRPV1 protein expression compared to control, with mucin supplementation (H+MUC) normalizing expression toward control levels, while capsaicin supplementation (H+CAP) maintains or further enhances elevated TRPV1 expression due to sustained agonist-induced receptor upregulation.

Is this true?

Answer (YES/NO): NO